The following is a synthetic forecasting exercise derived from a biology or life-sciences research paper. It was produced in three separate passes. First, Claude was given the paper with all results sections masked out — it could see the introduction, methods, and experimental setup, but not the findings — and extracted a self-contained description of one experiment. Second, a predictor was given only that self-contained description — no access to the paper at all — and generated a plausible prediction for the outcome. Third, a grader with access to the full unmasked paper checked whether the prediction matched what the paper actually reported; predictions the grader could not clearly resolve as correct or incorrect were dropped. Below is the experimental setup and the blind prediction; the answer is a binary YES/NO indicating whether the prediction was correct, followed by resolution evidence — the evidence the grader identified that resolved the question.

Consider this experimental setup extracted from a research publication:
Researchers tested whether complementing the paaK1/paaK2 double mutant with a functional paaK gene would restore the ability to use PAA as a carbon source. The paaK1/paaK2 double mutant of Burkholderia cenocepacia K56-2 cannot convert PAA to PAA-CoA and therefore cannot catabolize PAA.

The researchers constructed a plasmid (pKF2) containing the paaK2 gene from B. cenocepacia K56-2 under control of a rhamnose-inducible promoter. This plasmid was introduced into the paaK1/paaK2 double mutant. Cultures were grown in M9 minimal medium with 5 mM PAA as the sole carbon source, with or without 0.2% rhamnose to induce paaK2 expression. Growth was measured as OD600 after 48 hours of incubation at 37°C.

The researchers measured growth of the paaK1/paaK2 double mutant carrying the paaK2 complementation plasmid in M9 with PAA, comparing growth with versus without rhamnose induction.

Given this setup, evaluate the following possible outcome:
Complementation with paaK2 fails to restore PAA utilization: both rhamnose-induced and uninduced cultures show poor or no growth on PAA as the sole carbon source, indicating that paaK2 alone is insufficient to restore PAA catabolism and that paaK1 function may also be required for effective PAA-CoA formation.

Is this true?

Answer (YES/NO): NO